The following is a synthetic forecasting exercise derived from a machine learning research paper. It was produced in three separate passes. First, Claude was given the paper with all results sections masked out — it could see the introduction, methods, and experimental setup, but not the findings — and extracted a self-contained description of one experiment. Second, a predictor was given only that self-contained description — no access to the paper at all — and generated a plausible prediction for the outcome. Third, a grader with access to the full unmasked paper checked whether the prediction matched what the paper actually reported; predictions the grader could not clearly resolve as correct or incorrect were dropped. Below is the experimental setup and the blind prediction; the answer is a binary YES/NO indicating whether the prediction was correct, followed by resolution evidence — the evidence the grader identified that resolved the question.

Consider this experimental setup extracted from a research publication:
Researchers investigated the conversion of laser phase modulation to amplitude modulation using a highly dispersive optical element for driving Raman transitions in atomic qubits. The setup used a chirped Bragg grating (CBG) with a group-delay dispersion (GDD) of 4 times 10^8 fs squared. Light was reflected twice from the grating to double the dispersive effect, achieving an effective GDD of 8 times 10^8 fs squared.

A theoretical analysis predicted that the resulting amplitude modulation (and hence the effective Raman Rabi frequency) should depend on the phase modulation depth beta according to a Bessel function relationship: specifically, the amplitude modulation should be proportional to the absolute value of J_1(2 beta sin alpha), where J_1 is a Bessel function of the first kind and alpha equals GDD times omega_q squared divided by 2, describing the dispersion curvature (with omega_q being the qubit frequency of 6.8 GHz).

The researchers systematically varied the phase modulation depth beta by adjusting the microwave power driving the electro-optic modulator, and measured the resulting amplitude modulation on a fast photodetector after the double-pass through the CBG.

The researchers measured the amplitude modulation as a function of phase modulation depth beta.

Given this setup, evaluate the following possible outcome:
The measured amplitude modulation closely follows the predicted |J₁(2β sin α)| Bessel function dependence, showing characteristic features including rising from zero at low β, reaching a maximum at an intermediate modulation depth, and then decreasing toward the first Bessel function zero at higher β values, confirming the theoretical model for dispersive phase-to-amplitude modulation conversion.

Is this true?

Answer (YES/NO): YES